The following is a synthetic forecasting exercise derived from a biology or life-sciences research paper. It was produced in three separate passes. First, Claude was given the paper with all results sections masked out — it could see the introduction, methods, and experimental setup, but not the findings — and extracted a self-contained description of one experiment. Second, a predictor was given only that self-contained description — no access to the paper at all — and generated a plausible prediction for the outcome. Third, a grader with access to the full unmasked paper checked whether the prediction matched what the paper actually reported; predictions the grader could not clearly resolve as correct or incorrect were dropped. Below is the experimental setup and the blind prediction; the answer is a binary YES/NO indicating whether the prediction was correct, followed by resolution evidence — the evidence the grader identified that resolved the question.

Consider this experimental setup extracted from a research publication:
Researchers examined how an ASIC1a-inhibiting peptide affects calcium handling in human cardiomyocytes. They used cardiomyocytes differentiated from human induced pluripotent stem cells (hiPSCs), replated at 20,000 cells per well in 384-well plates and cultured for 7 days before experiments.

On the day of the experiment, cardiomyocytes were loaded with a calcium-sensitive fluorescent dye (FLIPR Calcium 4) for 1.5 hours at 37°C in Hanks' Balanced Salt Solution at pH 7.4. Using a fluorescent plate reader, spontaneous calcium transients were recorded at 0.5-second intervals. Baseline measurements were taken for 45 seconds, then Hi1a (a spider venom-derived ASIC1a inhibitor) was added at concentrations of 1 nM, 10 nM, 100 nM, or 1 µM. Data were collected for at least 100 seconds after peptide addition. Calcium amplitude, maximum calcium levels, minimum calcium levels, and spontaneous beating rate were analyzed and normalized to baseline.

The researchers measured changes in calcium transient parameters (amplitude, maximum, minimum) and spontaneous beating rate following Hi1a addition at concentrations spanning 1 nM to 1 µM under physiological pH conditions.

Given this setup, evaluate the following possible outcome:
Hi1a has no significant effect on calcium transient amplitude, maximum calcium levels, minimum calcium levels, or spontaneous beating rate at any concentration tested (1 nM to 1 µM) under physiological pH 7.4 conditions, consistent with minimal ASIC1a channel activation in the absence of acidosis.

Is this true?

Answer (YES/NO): YES